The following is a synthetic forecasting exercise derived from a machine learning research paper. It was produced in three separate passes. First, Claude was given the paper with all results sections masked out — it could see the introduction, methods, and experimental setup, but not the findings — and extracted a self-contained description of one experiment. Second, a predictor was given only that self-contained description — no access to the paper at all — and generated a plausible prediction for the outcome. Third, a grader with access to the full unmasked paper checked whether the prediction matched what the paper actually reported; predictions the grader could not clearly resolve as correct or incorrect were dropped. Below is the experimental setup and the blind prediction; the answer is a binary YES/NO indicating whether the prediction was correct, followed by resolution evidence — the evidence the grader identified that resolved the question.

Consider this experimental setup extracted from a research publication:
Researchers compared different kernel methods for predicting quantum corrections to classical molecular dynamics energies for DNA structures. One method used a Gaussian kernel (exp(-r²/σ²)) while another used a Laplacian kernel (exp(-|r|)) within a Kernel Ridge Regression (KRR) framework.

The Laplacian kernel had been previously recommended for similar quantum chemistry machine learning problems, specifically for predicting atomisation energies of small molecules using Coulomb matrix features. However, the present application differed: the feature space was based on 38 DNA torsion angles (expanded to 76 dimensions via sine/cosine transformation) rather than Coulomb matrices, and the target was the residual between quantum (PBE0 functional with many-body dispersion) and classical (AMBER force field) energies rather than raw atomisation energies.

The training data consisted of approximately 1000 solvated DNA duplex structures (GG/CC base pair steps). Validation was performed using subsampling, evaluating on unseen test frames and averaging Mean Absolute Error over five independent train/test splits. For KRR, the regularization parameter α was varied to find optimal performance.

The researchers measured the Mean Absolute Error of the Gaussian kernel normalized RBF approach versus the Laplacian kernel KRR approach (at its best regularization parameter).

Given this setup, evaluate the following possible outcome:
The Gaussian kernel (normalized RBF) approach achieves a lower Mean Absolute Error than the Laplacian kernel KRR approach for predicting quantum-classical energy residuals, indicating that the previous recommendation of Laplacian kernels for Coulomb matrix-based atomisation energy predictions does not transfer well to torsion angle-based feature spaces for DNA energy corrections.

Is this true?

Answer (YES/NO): YES